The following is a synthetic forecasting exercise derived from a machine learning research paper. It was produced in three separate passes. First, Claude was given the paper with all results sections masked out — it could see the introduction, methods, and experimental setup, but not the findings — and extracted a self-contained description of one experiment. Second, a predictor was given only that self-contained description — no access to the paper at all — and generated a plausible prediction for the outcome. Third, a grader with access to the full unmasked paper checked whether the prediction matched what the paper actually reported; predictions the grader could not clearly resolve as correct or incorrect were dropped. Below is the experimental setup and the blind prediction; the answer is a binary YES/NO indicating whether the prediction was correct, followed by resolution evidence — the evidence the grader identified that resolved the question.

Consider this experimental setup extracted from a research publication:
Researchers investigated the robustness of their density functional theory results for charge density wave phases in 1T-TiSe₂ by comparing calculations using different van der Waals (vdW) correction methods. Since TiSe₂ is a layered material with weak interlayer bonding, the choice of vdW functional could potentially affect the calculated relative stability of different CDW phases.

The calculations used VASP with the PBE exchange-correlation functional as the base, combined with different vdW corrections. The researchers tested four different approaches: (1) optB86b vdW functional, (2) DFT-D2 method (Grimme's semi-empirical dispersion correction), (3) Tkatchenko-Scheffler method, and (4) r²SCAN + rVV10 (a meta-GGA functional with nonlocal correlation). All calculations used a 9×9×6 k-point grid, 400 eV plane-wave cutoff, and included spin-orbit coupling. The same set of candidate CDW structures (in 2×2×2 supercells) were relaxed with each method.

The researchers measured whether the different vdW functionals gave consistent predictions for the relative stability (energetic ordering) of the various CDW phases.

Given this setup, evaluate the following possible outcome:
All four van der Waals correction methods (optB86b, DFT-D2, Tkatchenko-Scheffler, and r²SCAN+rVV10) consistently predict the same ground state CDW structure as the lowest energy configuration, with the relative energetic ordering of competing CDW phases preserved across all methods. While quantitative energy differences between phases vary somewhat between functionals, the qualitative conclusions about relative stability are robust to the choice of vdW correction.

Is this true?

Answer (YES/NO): NO